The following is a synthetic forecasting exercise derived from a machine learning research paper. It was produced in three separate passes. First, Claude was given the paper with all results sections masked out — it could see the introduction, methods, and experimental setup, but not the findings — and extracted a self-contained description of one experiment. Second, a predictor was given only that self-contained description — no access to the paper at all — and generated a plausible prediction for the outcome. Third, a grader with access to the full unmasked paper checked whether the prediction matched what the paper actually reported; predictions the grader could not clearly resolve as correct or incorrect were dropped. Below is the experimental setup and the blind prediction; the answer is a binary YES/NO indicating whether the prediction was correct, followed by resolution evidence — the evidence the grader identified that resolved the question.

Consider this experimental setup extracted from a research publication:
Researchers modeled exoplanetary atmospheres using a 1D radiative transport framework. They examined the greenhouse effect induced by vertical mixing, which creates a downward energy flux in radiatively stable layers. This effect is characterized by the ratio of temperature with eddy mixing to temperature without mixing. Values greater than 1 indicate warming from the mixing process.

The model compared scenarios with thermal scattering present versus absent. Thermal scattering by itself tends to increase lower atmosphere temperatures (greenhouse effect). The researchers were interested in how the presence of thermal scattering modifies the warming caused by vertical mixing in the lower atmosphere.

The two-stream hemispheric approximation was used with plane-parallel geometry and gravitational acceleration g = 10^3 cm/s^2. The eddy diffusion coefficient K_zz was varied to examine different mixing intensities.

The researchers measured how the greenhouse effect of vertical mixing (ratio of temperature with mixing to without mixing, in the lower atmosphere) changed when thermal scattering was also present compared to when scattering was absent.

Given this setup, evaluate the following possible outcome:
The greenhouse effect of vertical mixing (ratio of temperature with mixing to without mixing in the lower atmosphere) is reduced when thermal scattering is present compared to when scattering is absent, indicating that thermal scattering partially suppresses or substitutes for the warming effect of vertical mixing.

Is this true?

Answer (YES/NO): YES